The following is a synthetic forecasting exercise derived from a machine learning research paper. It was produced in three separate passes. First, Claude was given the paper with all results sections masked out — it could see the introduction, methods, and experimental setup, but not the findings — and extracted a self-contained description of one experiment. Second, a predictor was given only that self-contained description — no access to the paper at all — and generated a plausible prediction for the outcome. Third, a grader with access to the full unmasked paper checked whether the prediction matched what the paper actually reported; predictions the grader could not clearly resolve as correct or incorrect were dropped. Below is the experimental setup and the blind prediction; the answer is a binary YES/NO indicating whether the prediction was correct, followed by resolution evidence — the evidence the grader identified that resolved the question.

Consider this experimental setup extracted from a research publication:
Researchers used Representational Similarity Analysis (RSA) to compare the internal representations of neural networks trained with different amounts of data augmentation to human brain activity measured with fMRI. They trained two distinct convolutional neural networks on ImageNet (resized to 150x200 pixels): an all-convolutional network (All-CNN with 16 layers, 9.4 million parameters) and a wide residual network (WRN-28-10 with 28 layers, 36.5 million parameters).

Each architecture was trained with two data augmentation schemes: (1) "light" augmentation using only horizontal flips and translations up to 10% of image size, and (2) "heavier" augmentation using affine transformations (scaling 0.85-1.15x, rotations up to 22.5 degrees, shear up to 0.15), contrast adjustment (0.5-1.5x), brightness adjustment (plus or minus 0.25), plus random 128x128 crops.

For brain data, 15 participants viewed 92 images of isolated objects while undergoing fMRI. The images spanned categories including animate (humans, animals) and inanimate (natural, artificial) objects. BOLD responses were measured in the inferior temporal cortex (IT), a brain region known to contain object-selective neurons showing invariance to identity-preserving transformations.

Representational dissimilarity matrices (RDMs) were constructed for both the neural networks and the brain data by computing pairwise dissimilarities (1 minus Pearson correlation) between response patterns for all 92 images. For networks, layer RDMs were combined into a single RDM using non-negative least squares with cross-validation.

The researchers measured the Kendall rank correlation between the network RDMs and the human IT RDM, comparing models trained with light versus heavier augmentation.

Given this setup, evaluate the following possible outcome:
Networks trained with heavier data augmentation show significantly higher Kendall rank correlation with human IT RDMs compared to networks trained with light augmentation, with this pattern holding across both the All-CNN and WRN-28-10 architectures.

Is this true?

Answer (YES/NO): YES